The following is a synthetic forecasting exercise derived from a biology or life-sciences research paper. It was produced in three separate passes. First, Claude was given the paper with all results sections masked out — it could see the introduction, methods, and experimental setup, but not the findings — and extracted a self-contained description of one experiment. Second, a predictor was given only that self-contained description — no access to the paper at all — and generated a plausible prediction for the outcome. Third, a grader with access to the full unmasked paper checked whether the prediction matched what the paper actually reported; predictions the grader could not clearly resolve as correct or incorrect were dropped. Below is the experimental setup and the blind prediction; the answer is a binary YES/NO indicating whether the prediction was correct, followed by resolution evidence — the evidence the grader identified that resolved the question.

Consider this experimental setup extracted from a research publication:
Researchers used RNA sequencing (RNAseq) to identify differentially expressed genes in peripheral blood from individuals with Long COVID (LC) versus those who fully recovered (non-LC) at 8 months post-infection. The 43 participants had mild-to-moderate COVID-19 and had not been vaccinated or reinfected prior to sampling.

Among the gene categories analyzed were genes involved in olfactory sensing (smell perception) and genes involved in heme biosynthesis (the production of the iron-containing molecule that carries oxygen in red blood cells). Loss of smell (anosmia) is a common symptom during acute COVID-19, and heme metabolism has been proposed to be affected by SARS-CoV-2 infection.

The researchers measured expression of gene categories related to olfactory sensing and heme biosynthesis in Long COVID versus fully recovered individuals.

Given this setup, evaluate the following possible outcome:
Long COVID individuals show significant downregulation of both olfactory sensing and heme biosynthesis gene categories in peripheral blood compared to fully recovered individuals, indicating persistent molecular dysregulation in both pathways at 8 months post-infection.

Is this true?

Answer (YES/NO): NO